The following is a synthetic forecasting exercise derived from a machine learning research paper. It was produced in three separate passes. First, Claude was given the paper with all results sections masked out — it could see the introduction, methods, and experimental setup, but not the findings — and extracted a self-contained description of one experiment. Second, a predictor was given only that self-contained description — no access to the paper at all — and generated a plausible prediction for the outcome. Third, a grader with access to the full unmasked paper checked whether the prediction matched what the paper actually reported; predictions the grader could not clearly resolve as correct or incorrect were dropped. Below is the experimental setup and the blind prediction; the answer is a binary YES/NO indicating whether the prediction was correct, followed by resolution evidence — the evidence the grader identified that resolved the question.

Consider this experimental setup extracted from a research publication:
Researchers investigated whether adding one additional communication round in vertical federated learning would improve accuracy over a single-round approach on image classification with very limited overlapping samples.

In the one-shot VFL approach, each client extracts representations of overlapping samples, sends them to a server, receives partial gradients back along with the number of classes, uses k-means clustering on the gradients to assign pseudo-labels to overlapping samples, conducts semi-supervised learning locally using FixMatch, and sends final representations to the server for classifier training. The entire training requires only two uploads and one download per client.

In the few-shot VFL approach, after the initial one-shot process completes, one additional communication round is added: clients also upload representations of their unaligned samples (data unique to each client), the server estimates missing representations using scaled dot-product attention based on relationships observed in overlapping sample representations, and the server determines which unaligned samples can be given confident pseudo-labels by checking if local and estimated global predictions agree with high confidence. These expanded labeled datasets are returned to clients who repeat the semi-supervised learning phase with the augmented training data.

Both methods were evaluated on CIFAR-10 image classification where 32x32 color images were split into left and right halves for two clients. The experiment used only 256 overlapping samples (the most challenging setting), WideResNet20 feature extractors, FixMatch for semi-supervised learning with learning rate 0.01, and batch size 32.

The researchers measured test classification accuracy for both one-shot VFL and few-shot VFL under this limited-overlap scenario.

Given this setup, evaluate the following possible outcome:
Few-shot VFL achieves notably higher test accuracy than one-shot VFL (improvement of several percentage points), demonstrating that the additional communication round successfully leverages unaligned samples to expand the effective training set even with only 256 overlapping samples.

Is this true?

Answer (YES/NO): NO